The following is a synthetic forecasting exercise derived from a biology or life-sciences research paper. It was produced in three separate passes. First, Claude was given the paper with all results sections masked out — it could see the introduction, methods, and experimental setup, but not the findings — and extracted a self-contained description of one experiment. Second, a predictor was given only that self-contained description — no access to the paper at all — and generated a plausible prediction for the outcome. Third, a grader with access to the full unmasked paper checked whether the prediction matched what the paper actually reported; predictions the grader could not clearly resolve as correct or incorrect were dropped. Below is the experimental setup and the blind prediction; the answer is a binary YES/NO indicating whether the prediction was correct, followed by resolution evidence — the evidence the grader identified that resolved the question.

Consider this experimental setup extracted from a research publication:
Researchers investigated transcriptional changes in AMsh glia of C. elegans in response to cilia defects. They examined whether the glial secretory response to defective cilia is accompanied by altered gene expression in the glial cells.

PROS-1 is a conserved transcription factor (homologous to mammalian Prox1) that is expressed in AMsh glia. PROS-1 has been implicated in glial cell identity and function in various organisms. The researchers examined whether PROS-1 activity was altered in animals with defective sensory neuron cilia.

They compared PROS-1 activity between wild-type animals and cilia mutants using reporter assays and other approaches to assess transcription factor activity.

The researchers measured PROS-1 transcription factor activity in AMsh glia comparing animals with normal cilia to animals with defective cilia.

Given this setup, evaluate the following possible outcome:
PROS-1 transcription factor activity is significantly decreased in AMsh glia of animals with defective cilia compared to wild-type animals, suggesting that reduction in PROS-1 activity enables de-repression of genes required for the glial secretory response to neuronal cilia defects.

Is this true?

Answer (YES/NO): NO